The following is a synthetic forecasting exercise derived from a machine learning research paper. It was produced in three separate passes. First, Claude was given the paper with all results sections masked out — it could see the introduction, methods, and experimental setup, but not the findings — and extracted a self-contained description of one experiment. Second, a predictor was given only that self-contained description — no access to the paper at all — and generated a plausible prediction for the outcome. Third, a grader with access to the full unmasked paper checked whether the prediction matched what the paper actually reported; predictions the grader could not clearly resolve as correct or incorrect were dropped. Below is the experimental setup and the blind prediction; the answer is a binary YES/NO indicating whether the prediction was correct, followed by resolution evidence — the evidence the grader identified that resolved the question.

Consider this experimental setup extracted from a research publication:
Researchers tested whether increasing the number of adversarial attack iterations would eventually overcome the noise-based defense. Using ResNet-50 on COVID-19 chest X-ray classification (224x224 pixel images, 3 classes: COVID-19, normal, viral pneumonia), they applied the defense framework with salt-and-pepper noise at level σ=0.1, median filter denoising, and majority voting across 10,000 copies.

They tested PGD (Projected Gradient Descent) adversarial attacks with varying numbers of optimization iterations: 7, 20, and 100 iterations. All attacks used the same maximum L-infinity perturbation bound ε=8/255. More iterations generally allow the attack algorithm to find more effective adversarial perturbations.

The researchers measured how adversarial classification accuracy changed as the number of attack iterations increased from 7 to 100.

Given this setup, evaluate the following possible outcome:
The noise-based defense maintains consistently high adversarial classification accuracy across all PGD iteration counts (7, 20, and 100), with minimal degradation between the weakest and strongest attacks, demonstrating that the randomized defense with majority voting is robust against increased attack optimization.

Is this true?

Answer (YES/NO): YES